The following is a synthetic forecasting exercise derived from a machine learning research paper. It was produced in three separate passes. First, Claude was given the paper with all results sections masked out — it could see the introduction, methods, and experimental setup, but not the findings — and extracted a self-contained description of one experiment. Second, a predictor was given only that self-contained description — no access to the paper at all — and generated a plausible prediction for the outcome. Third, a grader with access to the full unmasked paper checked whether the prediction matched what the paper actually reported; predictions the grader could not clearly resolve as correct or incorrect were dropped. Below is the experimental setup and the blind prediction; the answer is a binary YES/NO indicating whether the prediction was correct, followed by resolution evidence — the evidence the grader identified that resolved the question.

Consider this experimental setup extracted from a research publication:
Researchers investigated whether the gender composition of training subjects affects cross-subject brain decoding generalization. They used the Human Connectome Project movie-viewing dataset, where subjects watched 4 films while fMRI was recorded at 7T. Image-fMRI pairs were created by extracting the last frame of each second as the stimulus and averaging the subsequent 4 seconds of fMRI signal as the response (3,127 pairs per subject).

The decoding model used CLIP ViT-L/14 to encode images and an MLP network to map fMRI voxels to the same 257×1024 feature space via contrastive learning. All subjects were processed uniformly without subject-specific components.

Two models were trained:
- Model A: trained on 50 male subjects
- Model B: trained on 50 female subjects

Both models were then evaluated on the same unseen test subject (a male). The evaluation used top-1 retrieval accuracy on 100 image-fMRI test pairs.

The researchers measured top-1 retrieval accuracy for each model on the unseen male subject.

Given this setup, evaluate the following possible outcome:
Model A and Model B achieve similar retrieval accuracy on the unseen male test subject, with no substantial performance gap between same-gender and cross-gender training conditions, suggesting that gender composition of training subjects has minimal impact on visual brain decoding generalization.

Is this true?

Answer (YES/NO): NO